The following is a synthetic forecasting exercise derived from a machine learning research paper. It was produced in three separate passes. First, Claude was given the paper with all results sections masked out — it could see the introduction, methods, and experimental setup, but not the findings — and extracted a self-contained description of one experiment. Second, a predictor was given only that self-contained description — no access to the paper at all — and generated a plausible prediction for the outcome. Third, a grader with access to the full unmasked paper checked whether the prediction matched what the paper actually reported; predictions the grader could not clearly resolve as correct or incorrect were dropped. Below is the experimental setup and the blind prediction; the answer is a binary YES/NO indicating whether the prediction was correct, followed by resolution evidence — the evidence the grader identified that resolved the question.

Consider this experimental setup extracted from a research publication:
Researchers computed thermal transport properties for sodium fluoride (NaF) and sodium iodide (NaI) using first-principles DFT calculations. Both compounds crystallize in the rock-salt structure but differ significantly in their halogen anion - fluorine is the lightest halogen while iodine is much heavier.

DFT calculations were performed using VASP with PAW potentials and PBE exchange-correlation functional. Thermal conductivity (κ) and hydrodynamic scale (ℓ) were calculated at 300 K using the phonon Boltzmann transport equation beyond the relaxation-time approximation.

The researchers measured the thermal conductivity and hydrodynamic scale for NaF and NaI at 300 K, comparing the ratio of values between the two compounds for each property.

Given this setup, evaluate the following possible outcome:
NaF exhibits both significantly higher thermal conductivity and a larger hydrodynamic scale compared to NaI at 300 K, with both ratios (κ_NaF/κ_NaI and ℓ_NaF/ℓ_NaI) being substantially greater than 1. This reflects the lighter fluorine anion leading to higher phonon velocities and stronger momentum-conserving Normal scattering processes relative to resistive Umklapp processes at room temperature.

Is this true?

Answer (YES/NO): YES